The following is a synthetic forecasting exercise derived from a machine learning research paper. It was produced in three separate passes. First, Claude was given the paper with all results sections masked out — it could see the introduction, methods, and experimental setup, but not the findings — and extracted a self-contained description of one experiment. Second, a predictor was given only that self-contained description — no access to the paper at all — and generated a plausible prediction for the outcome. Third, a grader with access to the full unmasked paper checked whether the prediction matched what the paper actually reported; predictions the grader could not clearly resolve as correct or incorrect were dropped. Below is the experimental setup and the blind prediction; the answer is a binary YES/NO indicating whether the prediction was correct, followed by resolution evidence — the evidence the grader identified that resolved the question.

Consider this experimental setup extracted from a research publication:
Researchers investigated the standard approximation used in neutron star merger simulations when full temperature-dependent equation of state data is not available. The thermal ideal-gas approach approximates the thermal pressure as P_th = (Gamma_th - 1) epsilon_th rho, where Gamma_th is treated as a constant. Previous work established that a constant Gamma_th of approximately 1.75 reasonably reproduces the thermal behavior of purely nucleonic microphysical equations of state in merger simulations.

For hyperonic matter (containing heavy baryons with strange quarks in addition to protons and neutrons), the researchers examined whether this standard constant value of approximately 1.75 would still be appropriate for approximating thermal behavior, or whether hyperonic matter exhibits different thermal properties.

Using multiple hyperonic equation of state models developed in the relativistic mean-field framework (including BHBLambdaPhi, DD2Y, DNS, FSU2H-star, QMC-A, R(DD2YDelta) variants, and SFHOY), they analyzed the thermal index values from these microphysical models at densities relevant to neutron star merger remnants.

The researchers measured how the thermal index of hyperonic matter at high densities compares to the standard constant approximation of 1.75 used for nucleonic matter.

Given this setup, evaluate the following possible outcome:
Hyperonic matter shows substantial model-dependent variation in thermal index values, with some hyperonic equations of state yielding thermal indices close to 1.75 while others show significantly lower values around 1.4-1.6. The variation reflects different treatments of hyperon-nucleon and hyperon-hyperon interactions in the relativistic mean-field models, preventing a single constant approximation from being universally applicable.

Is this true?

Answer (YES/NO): NO